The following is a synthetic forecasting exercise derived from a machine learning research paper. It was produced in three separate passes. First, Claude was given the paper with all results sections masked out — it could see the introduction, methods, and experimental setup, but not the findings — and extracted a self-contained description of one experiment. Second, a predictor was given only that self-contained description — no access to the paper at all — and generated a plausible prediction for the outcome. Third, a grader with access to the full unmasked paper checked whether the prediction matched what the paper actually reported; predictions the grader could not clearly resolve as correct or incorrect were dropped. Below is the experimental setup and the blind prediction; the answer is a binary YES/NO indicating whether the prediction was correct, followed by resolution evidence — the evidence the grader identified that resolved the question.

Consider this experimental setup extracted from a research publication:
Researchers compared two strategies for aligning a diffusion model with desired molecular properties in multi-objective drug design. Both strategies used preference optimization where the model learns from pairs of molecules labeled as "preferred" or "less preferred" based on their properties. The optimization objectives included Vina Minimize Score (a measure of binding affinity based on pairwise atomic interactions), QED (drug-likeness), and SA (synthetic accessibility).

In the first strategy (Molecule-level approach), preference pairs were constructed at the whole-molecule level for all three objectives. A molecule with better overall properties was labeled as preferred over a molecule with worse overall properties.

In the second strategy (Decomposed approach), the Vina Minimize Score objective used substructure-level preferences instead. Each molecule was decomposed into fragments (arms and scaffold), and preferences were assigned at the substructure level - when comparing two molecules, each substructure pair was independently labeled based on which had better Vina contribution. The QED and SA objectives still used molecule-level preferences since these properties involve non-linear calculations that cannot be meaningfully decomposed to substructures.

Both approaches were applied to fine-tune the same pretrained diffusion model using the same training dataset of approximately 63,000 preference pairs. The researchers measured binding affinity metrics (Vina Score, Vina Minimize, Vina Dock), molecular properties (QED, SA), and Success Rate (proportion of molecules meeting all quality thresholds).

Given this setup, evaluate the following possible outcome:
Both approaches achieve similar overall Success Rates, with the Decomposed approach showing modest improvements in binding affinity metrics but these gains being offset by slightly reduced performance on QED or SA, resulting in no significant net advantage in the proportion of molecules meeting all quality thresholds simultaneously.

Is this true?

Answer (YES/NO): NO